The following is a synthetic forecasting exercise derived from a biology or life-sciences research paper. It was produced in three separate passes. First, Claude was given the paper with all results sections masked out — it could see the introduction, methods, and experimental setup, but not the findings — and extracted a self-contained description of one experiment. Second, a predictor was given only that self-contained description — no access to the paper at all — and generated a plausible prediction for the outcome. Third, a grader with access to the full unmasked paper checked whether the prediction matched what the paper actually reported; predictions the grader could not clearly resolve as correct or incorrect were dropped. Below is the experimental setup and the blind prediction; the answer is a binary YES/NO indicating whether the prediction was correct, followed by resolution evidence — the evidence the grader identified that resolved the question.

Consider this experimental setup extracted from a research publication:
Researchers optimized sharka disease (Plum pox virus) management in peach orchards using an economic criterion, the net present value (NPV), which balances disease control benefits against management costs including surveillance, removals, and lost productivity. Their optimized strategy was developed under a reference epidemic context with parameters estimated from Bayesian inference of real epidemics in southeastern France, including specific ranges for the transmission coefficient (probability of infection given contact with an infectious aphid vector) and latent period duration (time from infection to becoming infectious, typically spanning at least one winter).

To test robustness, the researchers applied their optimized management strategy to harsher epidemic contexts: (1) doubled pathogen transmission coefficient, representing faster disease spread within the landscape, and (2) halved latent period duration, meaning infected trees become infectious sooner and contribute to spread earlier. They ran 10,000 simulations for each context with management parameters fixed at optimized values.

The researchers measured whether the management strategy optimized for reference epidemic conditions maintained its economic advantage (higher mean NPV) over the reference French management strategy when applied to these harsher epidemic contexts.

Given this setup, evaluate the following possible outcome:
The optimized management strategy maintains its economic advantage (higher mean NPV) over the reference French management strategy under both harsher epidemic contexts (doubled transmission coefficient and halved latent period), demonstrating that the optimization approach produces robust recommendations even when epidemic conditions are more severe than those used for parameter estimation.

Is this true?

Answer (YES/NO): NO